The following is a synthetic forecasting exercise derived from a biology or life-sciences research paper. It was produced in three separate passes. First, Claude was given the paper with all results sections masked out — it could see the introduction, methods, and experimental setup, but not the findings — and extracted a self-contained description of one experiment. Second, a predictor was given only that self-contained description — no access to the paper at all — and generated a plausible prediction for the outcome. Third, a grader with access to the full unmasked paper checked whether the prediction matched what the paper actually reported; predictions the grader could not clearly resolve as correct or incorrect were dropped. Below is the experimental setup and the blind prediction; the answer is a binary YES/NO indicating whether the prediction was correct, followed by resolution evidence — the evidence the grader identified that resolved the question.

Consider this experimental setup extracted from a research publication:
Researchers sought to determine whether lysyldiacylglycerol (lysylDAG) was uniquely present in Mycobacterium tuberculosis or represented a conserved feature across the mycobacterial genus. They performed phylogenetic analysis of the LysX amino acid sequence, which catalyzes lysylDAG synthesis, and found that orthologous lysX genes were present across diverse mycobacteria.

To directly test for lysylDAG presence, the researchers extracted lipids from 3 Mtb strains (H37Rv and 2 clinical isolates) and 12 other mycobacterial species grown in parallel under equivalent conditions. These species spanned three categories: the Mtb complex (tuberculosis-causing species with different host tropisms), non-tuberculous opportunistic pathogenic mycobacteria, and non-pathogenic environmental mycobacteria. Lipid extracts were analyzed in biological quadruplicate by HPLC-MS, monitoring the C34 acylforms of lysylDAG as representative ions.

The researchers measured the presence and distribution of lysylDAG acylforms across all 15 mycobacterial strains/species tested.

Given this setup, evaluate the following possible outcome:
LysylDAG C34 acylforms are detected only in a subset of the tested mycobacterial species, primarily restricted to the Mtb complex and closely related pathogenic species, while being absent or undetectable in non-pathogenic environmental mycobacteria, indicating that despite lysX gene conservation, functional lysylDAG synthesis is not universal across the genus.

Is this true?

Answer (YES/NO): NO